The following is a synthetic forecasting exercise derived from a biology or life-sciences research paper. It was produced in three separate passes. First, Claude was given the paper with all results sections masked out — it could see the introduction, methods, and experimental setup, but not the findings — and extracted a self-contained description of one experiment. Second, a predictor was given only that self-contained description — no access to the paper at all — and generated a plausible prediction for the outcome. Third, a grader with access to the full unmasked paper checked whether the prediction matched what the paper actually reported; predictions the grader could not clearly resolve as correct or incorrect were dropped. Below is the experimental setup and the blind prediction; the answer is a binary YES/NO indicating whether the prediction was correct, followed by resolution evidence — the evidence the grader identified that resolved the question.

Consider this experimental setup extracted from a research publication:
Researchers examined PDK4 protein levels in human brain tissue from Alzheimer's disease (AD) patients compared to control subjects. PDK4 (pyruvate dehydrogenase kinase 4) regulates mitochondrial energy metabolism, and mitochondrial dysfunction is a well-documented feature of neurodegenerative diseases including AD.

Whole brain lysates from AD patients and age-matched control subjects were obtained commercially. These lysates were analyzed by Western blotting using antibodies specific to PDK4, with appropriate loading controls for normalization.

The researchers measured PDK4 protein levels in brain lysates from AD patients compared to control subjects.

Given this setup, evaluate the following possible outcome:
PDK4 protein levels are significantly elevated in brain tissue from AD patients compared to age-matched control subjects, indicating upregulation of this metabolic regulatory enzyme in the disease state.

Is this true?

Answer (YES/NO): YES